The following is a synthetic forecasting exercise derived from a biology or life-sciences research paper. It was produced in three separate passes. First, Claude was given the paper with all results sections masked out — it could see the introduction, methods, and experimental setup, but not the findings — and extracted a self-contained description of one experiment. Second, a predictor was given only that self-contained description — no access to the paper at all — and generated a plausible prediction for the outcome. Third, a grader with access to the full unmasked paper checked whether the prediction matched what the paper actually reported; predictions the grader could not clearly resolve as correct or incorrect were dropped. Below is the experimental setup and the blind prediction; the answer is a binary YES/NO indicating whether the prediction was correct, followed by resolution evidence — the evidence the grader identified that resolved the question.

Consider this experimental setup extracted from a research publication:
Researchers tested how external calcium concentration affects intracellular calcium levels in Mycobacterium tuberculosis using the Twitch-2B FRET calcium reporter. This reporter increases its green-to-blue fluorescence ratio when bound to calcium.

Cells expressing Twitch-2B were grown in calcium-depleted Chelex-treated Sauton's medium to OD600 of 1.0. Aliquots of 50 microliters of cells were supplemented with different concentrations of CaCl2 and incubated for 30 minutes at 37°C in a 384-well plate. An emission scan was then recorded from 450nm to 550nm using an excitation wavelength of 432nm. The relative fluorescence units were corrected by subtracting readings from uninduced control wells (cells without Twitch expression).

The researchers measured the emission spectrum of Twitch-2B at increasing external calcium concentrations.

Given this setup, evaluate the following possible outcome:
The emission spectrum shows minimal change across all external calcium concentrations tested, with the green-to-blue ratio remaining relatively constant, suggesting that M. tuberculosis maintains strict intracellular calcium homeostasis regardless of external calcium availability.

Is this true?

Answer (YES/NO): NO